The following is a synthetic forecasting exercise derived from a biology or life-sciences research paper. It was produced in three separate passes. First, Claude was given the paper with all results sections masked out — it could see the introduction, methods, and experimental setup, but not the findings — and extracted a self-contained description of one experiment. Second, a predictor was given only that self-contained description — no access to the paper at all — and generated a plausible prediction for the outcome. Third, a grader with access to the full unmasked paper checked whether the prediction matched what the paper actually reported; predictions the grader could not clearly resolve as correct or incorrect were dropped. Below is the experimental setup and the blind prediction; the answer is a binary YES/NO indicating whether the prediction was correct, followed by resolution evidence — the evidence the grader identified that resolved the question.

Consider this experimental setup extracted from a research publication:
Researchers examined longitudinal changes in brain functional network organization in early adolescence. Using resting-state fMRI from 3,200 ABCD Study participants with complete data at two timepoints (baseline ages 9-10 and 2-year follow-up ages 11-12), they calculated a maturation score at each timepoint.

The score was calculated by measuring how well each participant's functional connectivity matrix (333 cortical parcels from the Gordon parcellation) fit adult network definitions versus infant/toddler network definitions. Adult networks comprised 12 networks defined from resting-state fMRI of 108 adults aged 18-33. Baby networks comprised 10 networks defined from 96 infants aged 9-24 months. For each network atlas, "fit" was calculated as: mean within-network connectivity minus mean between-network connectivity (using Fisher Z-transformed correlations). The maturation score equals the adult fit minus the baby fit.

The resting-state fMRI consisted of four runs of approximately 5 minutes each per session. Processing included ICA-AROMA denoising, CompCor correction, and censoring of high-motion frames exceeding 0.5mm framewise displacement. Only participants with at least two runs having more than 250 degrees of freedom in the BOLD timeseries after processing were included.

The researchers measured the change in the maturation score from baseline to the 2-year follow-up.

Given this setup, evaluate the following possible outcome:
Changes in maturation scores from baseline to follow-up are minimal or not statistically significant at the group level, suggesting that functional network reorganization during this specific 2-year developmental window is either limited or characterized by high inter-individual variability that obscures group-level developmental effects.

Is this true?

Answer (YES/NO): NO